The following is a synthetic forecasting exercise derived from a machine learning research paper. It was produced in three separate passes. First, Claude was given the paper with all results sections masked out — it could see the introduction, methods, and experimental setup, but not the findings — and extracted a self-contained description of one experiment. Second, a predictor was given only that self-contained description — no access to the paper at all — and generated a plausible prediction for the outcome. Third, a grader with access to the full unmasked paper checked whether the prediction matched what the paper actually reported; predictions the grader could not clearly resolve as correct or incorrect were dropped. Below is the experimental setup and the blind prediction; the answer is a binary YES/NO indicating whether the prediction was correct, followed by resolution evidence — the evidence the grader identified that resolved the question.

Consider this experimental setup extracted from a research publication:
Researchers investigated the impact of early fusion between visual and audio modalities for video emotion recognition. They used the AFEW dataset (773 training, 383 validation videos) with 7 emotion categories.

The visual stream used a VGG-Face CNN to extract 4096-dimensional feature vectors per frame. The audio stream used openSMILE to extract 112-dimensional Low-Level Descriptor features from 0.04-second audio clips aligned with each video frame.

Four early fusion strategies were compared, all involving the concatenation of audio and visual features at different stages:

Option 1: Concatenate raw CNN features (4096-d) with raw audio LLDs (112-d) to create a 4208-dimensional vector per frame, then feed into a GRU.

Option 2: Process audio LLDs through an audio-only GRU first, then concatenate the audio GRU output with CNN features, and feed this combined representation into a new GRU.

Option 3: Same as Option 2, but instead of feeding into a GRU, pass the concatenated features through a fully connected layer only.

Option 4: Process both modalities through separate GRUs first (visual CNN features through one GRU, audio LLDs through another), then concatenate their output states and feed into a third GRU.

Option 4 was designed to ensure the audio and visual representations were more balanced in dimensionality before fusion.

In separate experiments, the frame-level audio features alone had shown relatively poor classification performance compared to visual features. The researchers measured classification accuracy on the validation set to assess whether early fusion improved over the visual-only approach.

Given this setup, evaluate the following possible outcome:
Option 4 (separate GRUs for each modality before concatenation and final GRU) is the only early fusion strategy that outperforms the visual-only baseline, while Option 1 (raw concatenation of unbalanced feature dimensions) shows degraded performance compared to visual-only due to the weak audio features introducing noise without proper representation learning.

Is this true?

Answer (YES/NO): NO